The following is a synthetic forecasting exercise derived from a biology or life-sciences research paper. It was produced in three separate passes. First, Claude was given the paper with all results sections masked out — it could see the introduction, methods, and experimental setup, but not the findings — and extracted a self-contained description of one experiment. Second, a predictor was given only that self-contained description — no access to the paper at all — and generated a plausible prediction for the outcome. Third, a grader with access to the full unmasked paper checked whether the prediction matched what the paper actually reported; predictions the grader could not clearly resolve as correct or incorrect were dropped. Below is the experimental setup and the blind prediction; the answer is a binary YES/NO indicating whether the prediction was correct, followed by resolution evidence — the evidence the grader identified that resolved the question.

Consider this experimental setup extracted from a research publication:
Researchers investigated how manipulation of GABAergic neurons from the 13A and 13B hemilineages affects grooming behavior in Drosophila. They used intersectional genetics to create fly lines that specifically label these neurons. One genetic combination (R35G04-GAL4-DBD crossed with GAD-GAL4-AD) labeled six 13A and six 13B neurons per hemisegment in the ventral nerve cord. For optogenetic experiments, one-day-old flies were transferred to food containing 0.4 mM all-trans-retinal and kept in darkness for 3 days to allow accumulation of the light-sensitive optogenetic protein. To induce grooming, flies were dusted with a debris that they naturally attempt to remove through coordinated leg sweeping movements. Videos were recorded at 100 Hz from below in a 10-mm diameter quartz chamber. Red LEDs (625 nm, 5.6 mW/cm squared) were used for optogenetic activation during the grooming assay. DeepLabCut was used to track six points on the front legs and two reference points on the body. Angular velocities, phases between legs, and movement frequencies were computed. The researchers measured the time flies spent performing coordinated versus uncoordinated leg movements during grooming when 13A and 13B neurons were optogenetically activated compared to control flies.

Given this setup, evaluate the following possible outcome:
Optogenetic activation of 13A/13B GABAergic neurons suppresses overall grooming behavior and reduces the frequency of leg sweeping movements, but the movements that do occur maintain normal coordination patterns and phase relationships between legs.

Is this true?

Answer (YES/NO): NO